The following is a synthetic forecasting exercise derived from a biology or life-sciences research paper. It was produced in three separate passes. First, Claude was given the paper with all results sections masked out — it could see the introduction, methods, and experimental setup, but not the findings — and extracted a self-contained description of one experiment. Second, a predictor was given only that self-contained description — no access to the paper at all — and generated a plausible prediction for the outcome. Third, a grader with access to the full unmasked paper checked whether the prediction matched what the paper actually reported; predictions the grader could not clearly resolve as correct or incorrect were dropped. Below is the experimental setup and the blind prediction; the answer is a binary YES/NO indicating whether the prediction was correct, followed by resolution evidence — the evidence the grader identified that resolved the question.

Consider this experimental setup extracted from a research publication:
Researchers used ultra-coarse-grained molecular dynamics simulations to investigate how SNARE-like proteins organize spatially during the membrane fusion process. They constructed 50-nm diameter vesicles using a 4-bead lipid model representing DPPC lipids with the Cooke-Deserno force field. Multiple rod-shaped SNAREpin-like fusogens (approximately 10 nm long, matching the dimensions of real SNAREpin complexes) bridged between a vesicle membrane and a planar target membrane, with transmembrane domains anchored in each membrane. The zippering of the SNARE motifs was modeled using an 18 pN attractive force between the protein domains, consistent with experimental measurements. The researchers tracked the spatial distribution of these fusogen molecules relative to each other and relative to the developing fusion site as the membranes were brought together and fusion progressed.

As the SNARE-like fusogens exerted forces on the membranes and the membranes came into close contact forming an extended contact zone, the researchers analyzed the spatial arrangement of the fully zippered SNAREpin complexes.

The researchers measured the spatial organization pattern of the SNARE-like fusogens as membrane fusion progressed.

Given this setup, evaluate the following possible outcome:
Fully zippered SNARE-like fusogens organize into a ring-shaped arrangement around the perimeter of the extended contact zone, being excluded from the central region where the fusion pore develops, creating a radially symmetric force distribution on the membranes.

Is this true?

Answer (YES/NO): YES